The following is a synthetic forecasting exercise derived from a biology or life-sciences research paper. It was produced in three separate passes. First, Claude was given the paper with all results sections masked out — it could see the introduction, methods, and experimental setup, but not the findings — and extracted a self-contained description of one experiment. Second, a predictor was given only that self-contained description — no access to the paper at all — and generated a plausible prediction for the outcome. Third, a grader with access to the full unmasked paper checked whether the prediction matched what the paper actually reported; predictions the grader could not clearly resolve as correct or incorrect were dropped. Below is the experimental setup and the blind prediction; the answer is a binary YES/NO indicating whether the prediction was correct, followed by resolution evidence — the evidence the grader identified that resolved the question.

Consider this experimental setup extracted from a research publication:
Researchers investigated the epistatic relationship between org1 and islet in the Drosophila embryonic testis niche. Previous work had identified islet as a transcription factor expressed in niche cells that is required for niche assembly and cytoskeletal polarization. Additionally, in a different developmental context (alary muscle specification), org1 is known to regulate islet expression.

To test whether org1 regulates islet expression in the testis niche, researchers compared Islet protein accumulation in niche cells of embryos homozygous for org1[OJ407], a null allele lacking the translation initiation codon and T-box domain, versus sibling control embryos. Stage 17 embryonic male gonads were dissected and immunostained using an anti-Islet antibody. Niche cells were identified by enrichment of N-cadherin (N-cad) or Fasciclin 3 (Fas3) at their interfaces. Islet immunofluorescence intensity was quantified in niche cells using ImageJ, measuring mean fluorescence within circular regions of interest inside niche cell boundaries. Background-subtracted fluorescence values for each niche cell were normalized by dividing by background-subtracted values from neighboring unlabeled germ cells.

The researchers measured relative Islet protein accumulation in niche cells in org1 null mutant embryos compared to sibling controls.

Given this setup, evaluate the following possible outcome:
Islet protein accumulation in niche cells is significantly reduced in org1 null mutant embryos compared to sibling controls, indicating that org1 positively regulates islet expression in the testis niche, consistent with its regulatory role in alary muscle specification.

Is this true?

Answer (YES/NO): YES